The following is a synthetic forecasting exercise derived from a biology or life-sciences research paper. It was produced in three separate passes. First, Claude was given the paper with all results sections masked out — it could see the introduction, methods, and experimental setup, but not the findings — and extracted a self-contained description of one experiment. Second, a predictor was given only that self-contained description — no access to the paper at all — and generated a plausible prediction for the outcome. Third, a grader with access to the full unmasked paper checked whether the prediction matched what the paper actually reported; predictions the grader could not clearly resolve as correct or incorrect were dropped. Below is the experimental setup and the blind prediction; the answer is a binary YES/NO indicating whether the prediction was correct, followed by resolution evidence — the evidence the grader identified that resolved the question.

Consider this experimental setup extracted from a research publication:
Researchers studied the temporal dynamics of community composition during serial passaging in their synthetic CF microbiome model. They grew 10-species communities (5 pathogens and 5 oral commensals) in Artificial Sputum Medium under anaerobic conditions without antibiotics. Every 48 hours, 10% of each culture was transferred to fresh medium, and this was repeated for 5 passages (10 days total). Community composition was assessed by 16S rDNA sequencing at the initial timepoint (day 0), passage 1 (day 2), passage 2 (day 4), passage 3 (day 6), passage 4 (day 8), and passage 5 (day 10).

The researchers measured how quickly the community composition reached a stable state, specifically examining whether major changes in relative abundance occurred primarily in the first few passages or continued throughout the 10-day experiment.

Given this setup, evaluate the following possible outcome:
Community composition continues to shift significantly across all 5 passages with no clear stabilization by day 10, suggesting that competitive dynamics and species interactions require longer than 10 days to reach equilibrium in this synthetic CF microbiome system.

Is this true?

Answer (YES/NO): NO